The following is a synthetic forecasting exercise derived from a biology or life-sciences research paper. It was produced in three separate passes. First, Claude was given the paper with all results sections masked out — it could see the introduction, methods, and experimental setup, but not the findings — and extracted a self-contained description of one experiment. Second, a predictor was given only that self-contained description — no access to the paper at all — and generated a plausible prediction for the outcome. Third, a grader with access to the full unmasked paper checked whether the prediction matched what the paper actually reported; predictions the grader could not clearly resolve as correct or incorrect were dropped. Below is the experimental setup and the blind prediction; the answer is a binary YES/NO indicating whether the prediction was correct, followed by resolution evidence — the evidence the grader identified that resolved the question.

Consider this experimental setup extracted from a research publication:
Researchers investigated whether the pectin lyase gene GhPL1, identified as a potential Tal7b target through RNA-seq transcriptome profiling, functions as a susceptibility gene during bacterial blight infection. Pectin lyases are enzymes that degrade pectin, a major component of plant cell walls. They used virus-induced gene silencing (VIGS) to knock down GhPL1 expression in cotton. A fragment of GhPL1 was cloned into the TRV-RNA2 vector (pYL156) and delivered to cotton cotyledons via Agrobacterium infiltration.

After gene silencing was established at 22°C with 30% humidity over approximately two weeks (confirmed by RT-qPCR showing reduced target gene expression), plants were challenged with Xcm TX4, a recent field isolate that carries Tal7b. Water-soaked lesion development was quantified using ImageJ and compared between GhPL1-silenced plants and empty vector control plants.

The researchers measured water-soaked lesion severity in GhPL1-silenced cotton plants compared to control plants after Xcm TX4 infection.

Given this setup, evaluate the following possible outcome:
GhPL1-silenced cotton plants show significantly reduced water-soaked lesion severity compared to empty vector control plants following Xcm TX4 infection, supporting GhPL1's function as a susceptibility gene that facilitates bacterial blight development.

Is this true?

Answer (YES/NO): YES